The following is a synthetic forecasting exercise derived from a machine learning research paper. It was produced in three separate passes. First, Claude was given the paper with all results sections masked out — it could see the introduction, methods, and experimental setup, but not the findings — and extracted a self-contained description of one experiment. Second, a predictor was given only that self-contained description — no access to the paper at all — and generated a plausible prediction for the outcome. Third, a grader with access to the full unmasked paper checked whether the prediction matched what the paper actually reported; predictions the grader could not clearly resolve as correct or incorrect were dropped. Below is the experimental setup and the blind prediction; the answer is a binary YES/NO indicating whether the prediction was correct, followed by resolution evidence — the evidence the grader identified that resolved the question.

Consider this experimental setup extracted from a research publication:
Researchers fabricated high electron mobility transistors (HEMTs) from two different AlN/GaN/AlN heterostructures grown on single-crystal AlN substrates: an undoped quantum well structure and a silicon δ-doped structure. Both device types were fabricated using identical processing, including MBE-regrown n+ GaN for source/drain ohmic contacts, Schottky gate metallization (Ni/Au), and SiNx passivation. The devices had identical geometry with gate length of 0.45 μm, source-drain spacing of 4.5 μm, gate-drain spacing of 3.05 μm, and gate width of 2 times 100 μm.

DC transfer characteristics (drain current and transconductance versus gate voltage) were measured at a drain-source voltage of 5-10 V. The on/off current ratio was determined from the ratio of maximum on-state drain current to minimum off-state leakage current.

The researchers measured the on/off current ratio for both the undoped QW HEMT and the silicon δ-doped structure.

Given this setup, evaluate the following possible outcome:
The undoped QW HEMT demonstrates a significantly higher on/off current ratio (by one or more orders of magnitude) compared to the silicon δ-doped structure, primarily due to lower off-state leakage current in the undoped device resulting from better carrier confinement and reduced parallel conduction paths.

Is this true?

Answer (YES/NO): YES